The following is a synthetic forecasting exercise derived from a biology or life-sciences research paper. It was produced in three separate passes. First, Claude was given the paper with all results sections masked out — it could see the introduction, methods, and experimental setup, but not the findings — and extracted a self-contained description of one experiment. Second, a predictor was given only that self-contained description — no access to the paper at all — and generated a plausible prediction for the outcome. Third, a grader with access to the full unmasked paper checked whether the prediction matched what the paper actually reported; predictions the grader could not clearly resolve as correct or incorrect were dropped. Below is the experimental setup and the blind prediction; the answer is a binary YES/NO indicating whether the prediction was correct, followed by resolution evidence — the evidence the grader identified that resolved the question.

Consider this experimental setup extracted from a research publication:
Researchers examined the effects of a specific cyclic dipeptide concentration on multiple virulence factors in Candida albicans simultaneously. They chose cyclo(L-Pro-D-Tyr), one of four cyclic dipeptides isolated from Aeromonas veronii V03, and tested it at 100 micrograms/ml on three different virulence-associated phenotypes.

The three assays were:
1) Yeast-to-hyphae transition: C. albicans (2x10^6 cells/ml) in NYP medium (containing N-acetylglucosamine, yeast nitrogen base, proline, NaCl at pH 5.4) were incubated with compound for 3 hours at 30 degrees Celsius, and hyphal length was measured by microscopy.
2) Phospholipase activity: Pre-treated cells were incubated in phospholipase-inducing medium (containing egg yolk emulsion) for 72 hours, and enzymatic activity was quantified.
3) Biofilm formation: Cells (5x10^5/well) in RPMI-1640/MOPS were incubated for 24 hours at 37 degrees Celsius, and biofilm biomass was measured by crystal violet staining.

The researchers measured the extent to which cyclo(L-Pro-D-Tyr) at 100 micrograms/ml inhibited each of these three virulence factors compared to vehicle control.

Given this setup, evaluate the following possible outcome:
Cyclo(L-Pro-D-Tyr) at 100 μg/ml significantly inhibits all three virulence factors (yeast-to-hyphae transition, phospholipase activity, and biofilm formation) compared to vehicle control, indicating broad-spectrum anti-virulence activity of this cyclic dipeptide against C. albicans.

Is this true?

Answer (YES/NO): YES